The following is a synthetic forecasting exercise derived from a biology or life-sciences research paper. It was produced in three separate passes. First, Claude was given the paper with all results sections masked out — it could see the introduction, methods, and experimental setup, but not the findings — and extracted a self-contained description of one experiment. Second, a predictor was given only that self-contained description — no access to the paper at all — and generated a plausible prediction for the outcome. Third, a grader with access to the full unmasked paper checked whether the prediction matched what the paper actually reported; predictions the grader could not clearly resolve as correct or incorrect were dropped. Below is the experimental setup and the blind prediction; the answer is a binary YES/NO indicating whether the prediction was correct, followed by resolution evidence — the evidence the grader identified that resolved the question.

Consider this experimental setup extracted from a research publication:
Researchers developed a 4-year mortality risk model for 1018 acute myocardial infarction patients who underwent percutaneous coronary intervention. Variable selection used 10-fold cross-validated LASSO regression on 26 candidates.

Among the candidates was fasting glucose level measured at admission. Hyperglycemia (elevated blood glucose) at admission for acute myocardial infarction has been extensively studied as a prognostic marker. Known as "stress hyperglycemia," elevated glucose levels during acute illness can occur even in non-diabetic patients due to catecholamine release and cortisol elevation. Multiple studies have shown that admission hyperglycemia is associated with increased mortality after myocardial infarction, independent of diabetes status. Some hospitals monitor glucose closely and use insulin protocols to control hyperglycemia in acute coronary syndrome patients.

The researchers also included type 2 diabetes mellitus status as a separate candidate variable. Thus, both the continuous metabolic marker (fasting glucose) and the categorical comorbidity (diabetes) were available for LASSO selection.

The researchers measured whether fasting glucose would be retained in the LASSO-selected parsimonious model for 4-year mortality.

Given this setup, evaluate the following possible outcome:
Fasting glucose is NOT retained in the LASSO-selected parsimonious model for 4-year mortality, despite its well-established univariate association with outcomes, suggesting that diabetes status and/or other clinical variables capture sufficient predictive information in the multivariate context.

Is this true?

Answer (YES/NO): YES